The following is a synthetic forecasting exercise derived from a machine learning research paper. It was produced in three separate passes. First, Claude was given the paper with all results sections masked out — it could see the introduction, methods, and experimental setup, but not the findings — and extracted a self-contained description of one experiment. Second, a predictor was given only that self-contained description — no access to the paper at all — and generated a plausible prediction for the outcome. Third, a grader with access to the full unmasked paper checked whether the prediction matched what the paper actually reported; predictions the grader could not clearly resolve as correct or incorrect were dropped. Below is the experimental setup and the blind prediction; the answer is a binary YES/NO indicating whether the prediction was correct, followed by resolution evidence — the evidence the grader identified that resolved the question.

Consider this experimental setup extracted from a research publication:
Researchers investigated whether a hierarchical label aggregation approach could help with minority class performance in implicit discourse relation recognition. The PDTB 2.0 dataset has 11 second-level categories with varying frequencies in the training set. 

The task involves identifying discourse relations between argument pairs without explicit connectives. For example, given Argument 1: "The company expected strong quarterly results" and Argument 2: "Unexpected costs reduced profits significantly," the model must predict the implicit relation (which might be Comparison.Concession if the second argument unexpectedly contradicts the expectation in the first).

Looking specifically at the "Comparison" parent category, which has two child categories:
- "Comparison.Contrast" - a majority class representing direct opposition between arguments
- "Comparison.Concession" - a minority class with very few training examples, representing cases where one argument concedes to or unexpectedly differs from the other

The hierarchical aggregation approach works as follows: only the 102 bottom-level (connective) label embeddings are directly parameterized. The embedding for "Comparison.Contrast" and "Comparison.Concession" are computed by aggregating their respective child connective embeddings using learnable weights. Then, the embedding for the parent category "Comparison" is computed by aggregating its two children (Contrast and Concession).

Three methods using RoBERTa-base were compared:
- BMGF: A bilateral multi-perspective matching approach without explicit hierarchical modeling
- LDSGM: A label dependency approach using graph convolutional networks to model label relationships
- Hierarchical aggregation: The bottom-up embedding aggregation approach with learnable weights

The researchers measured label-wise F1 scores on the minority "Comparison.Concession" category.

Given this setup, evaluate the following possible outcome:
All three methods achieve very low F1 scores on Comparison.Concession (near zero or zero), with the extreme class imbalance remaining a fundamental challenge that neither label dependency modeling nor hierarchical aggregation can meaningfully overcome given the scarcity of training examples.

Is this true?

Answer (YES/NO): NO